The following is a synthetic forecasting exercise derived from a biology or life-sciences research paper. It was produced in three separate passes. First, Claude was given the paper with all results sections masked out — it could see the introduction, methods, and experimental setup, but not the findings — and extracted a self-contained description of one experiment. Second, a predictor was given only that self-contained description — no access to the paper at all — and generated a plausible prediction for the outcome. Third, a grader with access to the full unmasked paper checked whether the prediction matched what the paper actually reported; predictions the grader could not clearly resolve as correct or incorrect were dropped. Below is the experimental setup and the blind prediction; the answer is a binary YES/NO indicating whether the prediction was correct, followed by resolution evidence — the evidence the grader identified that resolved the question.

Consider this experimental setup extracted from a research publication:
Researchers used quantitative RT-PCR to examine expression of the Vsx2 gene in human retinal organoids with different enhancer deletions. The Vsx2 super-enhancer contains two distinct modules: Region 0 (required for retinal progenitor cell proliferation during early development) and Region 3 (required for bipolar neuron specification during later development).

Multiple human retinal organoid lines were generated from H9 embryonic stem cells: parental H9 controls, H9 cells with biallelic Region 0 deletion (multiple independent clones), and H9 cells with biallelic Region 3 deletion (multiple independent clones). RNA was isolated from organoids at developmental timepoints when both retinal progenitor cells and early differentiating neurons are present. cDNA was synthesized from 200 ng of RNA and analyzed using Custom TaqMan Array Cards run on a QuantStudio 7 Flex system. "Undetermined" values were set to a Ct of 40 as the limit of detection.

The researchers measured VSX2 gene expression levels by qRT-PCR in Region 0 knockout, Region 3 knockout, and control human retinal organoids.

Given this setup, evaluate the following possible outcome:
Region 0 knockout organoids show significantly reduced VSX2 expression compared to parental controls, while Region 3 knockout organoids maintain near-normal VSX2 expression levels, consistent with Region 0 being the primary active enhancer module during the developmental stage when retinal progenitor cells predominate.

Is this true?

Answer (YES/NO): YES